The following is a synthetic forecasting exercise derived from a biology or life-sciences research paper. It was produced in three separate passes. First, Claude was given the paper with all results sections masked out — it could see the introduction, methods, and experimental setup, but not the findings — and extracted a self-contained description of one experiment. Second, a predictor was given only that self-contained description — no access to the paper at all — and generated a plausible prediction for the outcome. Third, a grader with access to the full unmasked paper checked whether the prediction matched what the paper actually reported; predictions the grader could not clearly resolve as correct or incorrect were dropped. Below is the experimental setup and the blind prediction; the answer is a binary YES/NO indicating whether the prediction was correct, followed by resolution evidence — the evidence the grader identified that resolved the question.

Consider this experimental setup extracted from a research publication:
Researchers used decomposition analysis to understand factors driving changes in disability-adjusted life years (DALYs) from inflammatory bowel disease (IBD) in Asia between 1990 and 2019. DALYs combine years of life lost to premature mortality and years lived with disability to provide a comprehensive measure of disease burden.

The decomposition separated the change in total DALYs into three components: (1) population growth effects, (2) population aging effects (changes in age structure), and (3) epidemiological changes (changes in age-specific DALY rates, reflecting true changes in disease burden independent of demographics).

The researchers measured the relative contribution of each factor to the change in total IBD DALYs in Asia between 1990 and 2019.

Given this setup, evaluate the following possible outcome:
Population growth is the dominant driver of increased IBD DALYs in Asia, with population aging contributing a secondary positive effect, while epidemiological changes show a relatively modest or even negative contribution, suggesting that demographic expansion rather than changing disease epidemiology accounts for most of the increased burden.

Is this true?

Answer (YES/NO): YES